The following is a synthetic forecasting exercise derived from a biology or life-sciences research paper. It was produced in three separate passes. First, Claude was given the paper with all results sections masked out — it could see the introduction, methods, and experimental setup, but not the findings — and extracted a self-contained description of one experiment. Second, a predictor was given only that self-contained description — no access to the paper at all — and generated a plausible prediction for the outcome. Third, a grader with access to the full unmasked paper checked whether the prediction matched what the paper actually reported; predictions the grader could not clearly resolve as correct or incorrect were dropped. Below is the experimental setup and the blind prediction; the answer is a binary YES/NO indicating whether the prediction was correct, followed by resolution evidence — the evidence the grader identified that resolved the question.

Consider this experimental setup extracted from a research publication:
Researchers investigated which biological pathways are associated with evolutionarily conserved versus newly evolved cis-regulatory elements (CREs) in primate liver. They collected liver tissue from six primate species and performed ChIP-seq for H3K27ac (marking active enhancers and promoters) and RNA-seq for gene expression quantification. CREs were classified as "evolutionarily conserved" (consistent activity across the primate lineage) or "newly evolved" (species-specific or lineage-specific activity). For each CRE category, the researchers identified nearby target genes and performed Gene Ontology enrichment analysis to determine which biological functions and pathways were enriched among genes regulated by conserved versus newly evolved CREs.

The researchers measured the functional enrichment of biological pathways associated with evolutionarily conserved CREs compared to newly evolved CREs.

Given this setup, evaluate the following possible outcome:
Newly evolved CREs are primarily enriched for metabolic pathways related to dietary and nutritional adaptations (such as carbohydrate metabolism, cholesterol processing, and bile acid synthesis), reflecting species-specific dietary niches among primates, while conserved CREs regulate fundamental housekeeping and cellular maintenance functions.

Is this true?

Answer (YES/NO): NO